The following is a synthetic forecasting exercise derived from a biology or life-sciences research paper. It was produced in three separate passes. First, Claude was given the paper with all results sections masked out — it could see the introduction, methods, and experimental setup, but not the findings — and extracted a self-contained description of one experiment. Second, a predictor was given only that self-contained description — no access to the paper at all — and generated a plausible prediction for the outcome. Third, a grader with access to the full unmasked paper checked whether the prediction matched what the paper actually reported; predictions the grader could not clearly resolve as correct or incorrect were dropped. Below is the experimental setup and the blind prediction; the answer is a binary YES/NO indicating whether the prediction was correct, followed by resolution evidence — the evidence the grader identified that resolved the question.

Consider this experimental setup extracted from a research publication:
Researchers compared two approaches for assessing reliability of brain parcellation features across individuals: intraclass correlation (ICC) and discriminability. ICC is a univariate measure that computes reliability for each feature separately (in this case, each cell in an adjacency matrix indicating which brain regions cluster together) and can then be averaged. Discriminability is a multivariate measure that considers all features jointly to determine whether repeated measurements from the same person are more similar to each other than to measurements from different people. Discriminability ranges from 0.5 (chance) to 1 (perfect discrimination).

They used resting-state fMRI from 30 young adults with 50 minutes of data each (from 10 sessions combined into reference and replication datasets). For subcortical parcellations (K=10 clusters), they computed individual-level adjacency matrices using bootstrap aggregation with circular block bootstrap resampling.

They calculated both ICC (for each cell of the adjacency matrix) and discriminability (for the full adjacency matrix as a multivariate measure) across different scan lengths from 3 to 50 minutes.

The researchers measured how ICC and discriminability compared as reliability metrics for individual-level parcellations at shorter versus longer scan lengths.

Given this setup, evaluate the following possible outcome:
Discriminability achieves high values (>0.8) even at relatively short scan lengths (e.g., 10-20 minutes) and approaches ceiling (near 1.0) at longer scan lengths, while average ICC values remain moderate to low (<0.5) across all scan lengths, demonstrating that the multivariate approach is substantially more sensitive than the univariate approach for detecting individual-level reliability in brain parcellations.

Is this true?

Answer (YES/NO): NO